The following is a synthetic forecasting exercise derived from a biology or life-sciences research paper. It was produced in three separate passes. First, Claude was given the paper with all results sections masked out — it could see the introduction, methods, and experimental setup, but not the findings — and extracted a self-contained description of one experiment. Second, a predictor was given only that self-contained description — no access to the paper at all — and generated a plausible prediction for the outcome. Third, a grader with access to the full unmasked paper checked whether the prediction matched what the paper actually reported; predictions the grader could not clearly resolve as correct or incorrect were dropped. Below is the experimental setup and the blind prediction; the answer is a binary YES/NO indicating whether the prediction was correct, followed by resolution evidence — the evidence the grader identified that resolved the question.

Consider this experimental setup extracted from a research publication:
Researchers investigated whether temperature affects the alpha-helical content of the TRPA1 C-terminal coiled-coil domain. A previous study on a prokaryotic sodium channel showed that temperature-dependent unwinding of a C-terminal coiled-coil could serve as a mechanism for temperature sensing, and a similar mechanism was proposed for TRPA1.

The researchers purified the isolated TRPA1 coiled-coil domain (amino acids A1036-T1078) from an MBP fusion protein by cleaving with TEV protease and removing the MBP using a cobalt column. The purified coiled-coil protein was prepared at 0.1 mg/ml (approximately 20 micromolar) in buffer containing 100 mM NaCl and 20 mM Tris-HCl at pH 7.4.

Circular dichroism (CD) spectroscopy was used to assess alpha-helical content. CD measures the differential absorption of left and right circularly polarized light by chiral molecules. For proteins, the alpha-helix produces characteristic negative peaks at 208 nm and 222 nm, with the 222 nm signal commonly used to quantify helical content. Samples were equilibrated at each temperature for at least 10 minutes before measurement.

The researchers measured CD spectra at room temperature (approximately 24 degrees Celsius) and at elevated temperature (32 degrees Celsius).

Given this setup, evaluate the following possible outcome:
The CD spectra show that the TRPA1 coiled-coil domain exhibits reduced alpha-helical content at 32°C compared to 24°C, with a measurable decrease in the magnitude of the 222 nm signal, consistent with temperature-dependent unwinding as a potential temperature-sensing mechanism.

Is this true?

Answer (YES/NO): YES